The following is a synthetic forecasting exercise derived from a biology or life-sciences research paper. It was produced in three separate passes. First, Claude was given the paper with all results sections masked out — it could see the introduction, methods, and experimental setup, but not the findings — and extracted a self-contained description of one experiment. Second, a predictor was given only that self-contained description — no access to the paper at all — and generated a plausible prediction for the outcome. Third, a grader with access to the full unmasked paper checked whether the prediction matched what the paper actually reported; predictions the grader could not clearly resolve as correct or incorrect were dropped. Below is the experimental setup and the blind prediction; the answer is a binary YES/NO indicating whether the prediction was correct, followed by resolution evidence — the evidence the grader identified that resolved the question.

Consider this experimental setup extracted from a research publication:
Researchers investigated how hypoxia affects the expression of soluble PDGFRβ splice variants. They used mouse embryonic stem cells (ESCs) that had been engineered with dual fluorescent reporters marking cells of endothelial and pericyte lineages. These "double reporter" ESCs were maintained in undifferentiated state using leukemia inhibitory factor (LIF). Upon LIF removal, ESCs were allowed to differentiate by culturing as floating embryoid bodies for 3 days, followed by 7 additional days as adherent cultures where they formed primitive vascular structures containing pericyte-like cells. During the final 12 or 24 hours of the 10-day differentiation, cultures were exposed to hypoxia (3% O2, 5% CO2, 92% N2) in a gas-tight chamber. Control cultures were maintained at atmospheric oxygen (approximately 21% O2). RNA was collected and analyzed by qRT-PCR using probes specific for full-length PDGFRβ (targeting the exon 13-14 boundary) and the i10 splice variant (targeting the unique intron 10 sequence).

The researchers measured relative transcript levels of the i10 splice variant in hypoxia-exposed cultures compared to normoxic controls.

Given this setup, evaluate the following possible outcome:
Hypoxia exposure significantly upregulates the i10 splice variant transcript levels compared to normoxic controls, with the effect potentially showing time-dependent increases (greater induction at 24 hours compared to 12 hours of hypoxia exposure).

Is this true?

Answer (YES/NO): NO